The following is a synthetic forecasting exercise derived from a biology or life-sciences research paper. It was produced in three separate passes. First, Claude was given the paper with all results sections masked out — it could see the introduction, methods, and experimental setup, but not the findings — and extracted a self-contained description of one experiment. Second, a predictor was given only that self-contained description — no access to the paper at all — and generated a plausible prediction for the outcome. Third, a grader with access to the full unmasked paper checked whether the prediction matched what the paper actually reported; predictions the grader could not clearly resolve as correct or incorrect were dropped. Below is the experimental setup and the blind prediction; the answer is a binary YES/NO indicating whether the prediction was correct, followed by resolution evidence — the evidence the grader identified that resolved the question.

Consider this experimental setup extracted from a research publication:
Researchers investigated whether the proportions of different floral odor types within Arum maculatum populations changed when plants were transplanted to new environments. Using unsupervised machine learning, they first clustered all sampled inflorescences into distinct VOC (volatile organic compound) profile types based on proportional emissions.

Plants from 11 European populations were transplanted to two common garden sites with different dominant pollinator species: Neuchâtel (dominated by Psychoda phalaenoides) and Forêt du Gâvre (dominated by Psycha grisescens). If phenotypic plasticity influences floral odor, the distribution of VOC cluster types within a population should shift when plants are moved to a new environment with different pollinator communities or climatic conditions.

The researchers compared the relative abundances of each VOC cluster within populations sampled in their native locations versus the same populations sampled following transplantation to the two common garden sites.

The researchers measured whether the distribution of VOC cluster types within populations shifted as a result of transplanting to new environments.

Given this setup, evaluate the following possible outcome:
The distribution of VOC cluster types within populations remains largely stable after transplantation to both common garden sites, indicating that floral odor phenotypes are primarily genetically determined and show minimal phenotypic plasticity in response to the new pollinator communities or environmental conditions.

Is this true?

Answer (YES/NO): YES